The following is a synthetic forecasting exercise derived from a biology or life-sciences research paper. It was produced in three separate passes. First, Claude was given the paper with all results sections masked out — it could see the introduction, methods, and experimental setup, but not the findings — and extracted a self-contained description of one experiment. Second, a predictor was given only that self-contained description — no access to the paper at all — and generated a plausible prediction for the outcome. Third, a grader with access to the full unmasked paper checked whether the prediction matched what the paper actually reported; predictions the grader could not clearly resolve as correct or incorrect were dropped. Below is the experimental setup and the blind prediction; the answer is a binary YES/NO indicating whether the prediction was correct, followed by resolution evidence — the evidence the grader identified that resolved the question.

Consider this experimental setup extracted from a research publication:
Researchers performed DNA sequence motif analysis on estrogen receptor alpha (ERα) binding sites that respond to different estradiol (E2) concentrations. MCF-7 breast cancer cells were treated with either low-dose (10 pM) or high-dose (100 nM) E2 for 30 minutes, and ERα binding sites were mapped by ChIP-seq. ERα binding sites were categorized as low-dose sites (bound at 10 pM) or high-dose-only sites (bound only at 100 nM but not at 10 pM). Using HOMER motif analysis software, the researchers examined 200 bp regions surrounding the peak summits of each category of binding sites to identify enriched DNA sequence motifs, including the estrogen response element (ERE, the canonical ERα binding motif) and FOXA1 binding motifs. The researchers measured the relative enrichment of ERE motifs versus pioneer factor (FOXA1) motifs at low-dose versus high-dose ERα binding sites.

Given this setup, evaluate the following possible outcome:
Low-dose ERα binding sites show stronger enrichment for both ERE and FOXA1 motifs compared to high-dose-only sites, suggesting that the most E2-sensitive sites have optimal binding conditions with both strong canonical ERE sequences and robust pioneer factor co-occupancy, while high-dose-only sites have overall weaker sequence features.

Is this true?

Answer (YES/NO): YES